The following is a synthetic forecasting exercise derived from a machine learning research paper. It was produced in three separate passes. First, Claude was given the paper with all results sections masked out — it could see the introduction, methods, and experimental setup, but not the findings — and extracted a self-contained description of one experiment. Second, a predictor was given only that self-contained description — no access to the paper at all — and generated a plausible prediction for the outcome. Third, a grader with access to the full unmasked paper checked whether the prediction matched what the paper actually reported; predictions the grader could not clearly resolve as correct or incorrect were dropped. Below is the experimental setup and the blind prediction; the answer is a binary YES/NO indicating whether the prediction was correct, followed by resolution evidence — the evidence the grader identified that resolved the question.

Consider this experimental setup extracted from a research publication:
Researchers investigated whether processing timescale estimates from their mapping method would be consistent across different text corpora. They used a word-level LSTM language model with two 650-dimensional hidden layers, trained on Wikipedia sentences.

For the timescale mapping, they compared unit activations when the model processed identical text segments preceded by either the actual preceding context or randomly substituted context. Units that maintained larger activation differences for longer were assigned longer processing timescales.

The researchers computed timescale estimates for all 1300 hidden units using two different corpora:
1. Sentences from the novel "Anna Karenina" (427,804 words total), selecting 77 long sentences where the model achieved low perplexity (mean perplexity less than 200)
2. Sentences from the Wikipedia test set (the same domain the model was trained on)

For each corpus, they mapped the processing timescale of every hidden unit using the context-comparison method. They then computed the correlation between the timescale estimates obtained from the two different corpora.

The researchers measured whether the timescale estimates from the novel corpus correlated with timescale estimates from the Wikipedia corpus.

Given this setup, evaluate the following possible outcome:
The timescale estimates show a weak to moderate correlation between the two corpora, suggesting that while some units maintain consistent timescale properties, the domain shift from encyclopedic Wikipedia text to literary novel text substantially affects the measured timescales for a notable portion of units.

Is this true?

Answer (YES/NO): NO